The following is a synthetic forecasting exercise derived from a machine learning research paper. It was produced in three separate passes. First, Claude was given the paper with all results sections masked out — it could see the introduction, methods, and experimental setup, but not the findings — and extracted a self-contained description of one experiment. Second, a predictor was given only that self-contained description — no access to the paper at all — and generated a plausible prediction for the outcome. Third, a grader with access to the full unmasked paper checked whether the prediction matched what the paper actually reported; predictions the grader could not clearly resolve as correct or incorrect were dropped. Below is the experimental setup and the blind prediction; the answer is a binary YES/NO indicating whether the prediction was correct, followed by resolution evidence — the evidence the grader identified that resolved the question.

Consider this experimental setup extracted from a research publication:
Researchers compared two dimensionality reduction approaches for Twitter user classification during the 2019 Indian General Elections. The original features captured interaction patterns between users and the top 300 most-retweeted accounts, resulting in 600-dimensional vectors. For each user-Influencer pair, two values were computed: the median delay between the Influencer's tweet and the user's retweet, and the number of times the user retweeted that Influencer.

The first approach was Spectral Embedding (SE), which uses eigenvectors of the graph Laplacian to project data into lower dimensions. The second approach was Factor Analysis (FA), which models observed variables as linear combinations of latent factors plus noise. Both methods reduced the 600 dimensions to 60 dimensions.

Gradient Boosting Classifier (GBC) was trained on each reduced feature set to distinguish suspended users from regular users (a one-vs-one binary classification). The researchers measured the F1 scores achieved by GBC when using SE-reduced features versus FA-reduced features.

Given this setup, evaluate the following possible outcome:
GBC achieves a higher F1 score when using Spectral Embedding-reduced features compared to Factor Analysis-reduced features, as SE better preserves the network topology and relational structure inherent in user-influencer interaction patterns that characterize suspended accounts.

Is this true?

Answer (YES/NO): YES